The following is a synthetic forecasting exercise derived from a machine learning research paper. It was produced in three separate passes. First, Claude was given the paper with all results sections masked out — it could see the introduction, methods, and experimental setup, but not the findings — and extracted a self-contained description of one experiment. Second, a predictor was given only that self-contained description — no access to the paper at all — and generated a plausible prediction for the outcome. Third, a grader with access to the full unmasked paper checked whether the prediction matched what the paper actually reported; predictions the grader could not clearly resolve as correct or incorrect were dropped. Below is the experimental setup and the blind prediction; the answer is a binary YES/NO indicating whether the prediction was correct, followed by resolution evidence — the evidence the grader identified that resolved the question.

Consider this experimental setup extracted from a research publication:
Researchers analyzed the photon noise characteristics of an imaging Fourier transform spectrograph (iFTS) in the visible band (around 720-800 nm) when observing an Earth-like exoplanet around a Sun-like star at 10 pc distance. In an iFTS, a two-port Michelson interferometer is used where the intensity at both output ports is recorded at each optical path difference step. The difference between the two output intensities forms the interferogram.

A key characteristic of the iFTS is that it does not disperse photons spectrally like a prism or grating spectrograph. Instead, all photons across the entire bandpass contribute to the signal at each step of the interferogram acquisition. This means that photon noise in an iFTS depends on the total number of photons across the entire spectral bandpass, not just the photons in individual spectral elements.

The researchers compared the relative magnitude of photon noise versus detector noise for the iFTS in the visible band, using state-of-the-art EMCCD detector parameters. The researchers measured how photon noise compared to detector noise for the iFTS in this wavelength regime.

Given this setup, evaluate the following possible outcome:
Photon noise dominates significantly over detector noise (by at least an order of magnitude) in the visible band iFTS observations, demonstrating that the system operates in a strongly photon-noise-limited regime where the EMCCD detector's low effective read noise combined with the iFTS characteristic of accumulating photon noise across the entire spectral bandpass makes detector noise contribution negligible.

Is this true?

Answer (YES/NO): NO